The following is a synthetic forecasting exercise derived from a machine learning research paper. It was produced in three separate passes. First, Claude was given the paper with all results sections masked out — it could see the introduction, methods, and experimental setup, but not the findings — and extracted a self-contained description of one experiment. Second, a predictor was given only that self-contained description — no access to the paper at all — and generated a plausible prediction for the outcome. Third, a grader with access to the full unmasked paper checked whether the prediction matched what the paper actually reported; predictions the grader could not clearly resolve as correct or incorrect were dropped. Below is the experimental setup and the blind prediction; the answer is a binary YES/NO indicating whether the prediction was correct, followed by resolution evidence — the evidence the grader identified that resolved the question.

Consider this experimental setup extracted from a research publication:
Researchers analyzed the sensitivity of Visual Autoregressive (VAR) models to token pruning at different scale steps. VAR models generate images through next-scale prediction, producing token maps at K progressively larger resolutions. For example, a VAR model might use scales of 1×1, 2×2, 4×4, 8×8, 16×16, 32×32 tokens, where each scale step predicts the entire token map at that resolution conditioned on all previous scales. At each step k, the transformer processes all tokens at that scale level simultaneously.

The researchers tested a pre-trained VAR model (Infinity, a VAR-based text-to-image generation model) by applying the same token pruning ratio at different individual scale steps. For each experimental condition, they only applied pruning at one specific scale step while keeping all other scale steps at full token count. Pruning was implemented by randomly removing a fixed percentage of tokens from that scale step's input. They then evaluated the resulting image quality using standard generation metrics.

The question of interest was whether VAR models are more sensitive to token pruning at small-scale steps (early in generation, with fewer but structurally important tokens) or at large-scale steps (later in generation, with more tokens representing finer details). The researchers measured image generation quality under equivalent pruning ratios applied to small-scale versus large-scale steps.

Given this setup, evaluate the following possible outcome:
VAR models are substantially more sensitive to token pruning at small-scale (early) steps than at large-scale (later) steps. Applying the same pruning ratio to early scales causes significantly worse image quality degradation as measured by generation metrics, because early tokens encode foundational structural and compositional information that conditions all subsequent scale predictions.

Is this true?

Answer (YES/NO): YES